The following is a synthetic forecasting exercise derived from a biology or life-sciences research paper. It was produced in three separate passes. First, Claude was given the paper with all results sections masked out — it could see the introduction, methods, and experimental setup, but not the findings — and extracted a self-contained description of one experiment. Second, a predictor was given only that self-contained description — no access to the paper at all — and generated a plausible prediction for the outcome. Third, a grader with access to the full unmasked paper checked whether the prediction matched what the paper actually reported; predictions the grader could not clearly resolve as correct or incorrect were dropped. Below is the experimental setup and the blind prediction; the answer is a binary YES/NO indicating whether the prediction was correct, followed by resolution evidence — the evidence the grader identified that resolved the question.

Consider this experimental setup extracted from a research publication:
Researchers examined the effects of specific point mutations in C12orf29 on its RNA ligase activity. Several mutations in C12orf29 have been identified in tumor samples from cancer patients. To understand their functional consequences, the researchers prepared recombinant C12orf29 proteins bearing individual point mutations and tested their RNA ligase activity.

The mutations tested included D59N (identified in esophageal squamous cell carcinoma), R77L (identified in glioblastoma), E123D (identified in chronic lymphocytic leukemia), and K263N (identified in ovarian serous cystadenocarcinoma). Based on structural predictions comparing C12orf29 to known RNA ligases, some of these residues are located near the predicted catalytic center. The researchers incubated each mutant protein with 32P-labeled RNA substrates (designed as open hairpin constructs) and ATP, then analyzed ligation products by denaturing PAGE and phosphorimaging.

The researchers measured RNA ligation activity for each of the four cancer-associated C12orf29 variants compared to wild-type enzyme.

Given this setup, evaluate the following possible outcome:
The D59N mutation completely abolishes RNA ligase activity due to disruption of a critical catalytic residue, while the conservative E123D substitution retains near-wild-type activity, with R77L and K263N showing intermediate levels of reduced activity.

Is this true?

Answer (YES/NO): NO